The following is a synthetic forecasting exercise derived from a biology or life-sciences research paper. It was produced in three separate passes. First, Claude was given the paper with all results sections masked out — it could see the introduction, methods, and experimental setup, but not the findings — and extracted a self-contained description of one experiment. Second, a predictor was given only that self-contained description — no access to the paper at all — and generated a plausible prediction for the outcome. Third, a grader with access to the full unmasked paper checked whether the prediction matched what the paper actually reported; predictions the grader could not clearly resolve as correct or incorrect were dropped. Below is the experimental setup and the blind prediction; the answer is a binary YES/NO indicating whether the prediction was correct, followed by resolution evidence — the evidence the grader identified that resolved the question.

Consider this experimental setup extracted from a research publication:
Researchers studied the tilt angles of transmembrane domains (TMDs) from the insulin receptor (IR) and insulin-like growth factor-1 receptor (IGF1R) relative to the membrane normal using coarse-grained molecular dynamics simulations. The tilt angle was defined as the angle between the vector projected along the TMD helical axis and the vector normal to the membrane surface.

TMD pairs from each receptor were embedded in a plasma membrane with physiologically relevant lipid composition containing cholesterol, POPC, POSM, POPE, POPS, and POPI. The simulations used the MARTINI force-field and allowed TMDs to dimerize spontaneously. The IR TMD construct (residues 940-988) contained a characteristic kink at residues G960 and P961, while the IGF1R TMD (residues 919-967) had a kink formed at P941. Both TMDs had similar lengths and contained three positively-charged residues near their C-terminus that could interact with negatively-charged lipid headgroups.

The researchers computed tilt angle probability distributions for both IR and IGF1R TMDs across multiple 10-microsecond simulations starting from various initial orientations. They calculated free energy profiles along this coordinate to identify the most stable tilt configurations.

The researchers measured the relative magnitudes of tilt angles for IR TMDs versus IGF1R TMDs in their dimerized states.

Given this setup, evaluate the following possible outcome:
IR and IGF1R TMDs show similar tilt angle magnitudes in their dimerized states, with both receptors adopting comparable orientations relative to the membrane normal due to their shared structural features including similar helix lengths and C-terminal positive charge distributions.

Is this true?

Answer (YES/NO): NO